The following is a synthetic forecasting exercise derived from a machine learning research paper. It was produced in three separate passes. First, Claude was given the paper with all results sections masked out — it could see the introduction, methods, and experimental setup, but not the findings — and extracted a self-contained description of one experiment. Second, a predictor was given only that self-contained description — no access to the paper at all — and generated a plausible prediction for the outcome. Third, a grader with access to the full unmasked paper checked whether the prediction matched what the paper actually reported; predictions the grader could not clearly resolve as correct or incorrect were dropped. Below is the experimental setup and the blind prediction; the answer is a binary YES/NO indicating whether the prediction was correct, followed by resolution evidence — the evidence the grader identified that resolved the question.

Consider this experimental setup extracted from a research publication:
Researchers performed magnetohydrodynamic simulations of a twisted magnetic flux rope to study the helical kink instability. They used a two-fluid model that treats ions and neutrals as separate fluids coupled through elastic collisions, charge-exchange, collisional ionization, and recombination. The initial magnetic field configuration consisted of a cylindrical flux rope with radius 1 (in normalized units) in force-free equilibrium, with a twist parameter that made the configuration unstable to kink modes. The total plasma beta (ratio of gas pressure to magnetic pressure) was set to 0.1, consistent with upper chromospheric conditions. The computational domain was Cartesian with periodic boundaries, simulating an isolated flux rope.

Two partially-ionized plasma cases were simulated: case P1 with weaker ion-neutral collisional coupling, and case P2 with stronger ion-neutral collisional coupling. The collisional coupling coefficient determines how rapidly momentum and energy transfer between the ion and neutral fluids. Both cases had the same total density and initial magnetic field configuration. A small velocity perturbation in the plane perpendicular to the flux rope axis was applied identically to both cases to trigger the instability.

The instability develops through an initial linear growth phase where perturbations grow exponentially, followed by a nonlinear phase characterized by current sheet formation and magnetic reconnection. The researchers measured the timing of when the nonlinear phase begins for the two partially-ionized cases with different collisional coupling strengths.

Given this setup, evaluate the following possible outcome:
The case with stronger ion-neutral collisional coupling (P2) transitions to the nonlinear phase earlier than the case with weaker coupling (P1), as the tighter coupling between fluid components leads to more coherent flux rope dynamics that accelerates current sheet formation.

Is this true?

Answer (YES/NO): NO